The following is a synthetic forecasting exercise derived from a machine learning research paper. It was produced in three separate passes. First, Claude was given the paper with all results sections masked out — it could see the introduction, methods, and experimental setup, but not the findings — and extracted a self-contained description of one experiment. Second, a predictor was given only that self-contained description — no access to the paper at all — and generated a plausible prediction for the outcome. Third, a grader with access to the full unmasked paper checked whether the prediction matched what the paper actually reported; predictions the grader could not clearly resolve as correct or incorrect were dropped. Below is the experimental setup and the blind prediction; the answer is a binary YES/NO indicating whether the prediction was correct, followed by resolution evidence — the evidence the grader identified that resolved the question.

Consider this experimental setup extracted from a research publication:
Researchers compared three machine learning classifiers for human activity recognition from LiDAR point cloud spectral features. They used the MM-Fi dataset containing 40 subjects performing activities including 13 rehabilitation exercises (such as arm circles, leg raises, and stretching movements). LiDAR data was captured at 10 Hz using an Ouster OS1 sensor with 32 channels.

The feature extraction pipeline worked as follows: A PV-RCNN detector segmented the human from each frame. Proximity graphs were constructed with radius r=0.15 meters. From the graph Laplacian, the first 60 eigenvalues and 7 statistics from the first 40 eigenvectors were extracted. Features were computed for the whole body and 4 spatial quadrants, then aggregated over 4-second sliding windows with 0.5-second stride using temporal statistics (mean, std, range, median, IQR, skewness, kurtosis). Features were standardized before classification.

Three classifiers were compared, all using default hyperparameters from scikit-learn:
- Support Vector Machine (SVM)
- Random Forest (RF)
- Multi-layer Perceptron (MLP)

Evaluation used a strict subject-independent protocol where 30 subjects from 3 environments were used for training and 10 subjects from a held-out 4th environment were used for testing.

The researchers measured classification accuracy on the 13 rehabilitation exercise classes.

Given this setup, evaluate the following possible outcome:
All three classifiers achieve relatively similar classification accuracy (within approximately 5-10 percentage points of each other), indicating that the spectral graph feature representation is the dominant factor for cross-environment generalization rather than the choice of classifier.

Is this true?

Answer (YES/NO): YES